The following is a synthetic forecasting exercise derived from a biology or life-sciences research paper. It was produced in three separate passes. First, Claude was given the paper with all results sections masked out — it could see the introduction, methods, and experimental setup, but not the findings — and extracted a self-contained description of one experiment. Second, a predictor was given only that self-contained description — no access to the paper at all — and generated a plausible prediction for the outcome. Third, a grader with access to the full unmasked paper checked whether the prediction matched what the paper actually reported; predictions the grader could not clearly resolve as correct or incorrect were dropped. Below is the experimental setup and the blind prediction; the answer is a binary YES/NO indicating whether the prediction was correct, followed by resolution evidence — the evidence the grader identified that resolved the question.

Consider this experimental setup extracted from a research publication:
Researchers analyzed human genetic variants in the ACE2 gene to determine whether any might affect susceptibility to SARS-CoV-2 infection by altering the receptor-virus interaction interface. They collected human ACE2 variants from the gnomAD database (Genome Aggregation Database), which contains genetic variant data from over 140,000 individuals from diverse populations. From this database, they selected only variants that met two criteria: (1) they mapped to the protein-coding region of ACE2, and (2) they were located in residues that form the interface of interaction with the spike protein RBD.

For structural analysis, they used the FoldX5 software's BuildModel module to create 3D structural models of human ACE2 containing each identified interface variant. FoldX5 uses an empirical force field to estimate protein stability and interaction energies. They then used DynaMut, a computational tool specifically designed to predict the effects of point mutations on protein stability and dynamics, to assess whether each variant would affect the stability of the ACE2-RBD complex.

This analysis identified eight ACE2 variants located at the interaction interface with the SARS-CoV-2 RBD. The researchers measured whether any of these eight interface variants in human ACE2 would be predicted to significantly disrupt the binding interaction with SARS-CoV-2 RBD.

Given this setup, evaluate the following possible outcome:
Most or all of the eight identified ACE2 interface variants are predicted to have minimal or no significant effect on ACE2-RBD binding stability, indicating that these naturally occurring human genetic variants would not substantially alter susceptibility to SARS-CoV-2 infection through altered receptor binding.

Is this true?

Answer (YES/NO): YES